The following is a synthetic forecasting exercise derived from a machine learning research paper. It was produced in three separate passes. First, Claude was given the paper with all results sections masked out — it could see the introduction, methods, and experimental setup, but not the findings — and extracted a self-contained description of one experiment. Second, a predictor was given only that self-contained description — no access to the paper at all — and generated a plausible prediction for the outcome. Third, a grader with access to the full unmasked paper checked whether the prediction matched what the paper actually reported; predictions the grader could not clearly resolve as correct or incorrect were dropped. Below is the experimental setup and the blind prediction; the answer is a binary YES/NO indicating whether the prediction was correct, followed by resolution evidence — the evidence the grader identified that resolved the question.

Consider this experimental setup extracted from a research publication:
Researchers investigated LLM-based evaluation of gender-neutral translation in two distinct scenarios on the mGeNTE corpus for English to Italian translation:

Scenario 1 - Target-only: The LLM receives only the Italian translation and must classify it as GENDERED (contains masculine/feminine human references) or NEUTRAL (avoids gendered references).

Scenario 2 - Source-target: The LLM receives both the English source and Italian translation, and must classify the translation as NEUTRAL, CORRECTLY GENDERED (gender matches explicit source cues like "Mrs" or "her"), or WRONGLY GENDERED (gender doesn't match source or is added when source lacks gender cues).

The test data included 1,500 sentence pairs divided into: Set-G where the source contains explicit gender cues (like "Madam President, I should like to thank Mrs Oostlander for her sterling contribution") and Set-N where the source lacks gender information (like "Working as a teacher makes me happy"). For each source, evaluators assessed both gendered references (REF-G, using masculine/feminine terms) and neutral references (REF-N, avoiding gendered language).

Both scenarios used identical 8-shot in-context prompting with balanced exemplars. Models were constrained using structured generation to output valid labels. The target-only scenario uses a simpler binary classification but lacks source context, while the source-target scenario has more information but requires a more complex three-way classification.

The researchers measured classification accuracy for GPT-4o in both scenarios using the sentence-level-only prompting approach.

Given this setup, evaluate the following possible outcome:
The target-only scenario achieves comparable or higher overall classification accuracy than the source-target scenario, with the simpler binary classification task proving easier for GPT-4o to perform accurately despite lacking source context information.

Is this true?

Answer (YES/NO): YES